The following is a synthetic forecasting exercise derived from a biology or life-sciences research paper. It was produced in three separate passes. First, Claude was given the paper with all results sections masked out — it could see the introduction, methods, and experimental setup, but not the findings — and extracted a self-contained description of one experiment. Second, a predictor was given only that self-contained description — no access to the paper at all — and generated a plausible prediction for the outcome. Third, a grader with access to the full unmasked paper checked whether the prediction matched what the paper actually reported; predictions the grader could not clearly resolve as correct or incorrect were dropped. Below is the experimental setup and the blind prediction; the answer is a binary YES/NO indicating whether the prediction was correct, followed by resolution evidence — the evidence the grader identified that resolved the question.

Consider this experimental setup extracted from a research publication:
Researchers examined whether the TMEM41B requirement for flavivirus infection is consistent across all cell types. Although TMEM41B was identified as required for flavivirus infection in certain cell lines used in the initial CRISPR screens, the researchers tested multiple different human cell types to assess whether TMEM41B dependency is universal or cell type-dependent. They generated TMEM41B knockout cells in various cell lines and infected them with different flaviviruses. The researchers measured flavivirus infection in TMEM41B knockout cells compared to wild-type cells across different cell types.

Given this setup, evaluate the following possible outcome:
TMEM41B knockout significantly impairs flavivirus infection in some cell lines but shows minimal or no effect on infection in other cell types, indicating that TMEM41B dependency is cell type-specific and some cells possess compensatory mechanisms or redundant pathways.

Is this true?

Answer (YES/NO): YES